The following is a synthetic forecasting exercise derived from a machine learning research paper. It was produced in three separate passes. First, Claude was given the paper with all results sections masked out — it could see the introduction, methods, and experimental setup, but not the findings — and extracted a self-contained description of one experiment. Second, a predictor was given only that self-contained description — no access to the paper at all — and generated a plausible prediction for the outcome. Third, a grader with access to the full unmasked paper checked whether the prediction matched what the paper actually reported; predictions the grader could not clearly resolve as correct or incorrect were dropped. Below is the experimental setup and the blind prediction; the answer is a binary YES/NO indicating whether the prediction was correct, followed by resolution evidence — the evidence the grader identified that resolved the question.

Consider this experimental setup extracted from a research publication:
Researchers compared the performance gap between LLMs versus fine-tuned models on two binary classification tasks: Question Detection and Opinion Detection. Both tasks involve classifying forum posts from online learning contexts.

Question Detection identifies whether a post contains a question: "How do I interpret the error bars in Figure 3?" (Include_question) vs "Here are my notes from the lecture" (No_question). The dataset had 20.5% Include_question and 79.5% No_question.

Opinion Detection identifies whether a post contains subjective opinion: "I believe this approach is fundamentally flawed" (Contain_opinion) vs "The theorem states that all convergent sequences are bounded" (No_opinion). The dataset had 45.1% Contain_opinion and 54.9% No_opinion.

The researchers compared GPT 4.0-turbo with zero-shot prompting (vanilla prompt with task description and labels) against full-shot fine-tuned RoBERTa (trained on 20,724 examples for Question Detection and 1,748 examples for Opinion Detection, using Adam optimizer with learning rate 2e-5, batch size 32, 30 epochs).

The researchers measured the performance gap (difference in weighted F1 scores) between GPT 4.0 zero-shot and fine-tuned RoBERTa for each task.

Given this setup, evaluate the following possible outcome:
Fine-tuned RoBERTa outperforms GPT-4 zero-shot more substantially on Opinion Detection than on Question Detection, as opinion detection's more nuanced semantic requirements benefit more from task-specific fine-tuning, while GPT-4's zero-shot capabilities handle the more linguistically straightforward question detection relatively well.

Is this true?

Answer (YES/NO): NO